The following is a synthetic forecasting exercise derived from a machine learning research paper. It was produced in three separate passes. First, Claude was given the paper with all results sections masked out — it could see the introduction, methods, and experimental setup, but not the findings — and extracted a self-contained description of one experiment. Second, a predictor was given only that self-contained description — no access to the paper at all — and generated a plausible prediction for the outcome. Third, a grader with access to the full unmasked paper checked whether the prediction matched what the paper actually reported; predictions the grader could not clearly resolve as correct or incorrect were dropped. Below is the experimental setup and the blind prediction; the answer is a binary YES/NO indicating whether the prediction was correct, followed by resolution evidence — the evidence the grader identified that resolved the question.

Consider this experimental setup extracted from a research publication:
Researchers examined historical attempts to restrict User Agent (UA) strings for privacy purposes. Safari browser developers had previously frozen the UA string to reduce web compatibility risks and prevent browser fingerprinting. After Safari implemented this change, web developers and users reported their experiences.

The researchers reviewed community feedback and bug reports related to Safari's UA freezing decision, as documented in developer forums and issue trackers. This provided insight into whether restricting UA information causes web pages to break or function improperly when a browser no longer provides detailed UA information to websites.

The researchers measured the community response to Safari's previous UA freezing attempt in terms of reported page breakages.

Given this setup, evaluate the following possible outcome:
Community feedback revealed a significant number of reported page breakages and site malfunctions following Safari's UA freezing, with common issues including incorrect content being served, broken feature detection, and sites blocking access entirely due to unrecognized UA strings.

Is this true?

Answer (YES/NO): NO